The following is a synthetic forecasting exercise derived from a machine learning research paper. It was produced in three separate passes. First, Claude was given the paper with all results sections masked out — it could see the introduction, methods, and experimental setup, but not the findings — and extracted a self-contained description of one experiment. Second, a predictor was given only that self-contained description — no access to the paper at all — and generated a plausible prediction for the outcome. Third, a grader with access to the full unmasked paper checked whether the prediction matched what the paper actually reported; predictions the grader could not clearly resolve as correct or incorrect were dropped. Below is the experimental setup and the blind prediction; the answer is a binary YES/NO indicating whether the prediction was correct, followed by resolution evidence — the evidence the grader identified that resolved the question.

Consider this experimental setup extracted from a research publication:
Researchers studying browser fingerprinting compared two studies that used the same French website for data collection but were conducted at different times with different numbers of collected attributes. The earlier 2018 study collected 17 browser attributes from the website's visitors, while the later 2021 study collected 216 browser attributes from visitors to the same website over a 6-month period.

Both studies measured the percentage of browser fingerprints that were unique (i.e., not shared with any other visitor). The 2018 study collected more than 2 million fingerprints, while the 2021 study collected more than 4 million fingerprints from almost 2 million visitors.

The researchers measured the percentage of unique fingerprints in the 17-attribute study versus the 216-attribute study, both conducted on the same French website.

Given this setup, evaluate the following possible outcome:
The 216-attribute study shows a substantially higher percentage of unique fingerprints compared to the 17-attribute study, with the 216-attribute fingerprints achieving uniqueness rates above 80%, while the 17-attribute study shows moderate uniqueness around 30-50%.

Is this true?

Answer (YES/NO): YES